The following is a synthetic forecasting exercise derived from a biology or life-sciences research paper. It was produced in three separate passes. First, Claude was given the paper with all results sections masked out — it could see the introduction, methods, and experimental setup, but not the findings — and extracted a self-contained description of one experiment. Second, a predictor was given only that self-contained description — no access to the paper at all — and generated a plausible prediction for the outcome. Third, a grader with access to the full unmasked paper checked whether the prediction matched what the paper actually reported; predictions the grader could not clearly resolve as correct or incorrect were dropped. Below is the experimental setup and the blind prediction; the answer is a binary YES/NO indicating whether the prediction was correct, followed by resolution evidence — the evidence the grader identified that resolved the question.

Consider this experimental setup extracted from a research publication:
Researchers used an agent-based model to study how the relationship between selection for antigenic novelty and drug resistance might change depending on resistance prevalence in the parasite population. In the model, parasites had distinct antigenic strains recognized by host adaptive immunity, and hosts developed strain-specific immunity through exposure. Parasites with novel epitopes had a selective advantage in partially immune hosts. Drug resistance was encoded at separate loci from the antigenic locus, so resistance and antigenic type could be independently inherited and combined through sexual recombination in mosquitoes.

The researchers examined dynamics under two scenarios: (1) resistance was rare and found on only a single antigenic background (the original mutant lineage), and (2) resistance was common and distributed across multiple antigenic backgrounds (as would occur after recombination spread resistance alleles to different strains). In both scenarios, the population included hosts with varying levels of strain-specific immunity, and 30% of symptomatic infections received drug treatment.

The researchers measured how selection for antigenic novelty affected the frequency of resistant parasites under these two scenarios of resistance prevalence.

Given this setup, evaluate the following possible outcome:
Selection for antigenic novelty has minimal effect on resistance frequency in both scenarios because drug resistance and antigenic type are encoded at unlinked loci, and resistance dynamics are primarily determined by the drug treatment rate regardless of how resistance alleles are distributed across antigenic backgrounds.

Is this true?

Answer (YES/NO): NO